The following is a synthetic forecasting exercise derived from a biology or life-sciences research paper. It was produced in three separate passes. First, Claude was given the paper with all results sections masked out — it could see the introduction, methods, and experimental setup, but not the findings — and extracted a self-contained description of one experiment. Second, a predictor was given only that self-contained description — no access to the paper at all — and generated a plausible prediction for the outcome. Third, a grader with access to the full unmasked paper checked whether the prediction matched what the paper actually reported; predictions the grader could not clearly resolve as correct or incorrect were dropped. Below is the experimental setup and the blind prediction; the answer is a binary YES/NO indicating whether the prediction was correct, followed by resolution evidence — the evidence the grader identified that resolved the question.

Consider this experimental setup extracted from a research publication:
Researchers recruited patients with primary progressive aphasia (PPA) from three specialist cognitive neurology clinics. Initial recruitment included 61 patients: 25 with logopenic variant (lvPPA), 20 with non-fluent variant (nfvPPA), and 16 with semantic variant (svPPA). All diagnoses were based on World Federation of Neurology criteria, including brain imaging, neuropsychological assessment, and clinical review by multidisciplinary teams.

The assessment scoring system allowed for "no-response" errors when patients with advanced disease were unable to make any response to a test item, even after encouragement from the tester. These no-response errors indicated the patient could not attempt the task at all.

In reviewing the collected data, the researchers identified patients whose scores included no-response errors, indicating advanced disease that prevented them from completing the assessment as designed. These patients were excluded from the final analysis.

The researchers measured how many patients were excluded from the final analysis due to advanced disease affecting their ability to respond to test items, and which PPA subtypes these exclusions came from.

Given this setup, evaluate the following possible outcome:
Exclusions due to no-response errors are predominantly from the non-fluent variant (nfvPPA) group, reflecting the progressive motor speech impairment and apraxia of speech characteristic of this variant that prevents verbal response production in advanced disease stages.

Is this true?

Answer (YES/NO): NO